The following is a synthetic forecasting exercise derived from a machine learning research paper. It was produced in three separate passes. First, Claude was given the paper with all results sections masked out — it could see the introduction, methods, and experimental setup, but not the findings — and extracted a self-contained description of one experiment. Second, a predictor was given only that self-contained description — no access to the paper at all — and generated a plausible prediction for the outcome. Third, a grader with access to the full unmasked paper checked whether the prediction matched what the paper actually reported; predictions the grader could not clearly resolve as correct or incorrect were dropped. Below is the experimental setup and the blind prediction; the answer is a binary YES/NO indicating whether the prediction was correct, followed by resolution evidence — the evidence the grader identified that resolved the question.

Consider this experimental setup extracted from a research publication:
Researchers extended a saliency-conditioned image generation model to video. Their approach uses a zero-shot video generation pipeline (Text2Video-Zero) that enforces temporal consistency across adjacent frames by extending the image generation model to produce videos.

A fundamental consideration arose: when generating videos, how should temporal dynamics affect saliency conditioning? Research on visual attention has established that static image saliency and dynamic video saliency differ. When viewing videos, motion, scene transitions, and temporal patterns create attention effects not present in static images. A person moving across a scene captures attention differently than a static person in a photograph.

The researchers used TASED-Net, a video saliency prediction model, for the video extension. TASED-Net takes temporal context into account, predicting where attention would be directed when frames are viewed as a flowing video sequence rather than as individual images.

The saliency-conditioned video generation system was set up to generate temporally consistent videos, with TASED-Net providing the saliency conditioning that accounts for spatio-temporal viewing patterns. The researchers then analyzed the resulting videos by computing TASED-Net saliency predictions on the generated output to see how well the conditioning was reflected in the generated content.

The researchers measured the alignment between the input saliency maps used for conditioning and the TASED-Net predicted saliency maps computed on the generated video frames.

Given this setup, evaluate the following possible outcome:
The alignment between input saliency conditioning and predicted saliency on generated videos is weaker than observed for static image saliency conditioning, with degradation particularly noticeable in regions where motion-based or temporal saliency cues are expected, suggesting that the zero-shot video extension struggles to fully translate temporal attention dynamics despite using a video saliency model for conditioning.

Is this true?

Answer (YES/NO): NO